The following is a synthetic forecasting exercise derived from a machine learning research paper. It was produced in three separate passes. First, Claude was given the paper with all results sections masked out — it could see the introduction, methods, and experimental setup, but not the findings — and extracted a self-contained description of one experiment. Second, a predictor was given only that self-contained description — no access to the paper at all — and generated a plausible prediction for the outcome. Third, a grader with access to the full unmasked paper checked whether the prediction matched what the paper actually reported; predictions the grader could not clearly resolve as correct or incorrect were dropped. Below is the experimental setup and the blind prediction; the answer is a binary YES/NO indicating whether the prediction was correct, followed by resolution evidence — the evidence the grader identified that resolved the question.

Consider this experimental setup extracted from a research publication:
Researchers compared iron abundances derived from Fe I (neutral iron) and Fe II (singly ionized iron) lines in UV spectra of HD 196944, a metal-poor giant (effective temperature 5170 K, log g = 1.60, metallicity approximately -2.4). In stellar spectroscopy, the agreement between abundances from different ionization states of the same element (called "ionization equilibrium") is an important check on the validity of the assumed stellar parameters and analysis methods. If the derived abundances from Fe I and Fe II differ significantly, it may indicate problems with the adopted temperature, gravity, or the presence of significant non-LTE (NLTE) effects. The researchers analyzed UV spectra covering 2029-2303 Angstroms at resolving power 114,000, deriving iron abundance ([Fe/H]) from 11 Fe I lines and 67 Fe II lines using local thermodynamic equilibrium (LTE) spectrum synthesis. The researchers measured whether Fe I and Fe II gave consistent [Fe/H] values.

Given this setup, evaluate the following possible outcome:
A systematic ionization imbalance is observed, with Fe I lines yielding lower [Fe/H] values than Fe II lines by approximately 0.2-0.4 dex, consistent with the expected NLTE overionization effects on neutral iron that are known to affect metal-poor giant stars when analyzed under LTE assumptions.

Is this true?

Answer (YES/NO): NO